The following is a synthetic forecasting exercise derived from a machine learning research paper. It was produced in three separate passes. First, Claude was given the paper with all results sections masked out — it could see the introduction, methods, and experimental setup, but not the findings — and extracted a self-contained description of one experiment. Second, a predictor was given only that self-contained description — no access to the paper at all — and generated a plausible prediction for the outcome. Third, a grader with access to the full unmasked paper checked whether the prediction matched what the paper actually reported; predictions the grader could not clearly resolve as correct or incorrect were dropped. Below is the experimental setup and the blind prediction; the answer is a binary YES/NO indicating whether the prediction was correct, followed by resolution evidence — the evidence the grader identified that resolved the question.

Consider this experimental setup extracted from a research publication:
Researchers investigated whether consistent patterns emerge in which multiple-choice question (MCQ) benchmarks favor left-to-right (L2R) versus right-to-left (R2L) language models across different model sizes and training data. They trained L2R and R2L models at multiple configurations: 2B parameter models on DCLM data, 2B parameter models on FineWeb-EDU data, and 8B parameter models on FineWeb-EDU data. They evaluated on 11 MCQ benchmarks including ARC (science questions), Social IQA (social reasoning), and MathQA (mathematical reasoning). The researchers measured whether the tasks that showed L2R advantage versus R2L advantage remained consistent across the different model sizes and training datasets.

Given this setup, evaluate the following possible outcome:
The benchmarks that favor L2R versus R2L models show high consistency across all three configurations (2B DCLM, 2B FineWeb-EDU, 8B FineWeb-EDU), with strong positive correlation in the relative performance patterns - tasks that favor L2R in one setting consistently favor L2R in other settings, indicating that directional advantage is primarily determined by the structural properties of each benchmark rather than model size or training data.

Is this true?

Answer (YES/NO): YES